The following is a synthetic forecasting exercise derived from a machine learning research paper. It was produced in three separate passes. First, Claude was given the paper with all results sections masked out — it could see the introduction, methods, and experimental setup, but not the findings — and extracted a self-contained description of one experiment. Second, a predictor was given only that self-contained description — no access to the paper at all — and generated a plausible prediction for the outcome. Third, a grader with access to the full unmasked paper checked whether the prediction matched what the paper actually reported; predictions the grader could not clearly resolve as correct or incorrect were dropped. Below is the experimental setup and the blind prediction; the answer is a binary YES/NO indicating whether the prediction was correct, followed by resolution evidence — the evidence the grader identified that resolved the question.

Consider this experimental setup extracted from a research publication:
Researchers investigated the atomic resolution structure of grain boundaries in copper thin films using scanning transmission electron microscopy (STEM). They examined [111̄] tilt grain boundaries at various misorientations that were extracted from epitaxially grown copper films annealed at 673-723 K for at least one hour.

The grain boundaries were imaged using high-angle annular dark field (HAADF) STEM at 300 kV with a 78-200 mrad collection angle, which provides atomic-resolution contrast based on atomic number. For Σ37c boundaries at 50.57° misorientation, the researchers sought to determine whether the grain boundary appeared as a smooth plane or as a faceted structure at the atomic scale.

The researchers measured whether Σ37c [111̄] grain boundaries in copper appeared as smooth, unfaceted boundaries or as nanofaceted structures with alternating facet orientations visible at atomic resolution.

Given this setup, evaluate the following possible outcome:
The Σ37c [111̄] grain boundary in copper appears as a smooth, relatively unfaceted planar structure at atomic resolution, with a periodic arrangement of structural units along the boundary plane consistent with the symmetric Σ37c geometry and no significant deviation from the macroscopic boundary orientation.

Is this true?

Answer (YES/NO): NO